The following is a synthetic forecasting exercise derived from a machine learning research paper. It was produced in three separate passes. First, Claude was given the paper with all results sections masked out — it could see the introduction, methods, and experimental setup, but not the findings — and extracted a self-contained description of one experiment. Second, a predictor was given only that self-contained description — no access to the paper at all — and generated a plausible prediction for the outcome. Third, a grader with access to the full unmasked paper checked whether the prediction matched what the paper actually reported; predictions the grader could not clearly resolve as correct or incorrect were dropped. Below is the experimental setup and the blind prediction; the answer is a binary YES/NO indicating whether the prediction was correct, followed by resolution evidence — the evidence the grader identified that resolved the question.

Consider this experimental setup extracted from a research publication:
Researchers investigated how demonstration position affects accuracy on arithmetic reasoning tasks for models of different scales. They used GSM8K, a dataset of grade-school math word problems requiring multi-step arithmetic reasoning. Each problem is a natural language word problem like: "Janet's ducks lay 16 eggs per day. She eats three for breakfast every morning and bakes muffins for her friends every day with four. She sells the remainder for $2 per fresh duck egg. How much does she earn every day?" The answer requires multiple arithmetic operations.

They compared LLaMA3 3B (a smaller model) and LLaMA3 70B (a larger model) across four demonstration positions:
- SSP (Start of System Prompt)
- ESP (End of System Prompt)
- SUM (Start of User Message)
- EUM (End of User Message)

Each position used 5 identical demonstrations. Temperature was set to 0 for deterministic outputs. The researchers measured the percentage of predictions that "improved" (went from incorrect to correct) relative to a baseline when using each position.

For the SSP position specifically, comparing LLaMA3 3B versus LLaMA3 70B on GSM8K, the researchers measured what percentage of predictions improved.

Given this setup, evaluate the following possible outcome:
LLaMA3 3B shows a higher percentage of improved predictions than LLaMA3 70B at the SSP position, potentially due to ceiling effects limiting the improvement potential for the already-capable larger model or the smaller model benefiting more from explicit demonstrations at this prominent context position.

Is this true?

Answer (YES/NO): YES